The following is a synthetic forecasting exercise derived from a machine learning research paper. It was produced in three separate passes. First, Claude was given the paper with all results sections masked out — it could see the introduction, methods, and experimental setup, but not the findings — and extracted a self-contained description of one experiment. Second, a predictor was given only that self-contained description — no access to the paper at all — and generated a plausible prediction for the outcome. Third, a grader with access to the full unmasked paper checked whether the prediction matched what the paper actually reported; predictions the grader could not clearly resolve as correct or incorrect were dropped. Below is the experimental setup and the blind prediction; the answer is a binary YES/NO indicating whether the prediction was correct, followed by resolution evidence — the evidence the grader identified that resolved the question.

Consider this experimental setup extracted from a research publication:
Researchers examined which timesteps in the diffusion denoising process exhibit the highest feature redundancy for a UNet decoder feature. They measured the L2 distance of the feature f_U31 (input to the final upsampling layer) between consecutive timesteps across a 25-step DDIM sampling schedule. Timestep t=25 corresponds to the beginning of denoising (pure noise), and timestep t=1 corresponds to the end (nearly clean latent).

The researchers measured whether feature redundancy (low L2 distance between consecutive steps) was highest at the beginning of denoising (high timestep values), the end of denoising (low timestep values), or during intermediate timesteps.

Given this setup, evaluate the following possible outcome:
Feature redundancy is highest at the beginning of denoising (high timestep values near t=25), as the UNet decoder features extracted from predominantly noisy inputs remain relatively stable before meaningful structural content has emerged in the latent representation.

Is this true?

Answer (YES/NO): NO